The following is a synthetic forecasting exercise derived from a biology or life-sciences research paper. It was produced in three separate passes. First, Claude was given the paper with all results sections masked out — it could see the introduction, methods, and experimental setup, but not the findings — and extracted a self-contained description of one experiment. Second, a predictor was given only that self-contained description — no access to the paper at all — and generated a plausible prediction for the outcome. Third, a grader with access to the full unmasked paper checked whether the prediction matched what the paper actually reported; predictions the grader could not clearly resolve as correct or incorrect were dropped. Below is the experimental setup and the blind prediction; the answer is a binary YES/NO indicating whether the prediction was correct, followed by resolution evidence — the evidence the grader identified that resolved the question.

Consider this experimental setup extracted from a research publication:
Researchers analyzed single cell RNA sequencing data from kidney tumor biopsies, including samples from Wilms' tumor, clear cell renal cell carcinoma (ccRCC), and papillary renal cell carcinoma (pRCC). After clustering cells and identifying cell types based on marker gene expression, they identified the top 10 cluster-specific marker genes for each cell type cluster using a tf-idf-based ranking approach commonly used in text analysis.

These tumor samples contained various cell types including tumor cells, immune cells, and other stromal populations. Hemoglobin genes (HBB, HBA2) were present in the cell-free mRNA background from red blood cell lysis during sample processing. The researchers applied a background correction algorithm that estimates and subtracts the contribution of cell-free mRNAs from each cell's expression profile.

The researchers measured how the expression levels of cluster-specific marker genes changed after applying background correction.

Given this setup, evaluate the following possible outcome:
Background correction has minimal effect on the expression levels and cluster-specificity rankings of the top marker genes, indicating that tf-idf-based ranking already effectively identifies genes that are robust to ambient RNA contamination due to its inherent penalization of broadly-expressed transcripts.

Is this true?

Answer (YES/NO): NO